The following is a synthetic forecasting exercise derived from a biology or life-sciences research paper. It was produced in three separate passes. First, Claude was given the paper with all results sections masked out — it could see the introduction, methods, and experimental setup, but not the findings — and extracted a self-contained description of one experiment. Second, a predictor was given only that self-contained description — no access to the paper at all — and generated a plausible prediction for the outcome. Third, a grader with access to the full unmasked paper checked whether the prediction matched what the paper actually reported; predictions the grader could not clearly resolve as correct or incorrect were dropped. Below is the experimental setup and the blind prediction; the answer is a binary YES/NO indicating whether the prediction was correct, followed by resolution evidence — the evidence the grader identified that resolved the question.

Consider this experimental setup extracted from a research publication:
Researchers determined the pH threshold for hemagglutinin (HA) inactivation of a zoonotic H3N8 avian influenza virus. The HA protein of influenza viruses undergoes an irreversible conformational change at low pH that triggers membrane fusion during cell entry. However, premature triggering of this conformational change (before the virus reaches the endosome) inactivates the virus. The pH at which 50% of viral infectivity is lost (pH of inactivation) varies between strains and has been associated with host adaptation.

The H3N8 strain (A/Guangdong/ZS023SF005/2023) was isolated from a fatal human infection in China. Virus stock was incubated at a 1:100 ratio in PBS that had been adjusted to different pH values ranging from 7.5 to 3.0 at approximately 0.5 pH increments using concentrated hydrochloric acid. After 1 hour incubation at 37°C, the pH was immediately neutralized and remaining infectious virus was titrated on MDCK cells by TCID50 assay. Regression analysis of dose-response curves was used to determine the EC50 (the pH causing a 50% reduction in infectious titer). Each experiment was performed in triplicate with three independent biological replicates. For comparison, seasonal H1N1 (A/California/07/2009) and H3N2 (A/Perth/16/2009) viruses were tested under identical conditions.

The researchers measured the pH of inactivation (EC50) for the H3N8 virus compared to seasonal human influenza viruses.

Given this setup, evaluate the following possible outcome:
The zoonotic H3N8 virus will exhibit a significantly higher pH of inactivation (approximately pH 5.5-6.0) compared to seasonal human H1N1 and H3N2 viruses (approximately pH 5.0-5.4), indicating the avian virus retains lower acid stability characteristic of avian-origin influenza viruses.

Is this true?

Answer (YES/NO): YES